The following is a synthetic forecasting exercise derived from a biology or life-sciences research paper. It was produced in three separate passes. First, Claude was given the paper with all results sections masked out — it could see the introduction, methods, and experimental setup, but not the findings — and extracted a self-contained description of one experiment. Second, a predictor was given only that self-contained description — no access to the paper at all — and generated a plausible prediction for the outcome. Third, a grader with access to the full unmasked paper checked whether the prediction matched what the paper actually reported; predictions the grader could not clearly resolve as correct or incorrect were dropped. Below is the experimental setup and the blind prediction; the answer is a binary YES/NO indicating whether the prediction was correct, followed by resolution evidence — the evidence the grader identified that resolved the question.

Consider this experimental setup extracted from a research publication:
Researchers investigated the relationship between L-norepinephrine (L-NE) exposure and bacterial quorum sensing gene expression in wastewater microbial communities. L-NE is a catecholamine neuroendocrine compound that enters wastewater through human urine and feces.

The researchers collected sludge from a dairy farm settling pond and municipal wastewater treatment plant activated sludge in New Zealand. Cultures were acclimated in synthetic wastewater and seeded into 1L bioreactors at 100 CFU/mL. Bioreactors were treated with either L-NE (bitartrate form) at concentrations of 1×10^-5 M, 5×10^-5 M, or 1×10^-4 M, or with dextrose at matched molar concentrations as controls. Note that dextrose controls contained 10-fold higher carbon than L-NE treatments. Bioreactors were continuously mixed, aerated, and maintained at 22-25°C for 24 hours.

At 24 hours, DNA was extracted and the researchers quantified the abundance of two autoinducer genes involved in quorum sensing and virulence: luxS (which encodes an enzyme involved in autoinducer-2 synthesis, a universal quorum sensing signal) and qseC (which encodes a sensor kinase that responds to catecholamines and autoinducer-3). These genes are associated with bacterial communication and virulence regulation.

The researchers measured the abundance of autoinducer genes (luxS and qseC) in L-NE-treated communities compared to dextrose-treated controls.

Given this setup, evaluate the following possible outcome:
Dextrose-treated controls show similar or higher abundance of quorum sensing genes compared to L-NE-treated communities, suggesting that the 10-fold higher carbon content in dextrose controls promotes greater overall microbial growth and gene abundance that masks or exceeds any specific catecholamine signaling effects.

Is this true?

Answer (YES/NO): NO